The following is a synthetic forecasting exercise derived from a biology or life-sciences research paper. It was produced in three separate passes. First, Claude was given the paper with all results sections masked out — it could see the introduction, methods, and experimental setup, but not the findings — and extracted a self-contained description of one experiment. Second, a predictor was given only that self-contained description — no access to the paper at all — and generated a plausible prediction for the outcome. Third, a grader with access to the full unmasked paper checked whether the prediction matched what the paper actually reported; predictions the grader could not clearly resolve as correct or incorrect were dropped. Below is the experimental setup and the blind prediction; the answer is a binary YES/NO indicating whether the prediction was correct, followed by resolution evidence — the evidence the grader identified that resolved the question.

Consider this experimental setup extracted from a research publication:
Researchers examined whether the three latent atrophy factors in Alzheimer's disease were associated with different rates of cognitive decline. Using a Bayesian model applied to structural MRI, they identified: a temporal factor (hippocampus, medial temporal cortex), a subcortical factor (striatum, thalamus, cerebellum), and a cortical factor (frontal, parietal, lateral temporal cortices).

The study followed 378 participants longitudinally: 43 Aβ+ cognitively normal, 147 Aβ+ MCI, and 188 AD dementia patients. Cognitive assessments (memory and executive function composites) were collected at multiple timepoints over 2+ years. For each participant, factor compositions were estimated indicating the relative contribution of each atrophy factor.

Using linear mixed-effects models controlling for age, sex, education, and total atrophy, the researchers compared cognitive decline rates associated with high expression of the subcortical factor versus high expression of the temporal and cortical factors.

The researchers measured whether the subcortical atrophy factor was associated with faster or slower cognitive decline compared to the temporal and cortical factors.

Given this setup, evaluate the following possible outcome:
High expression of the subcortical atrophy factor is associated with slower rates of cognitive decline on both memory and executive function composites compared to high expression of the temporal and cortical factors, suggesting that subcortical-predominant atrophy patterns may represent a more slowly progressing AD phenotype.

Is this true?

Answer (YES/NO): YES